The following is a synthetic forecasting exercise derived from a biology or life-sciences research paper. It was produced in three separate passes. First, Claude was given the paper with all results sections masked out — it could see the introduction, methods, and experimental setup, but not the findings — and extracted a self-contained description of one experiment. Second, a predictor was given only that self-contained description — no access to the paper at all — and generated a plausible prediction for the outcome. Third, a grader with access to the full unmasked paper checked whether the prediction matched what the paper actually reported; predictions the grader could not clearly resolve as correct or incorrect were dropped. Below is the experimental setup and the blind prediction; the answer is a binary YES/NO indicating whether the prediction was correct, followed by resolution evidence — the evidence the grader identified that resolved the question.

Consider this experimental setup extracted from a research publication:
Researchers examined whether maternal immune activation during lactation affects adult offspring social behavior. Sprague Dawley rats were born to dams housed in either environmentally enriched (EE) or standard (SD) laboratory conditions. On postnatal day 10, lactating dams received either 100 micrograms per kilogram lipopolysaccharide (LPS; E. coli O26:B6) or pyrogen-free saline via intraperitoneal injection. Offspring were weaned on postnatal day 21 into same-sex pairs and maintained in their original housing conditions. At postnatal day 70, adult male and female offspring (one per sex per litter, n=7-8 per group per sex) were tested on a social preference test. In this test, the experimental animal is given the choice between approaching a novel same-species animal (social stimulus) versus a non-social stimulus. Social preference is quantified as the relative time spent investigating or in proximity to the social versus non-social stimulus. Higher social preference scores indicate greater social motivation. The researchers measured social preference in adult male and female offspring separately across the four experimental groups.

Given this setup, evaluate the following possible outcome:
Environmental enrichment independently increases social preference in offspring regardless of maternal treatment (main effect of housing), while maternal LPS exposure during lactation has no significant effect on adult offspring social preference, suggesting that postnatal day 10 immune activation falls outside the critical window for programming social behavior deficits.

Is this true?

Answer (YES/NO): NO